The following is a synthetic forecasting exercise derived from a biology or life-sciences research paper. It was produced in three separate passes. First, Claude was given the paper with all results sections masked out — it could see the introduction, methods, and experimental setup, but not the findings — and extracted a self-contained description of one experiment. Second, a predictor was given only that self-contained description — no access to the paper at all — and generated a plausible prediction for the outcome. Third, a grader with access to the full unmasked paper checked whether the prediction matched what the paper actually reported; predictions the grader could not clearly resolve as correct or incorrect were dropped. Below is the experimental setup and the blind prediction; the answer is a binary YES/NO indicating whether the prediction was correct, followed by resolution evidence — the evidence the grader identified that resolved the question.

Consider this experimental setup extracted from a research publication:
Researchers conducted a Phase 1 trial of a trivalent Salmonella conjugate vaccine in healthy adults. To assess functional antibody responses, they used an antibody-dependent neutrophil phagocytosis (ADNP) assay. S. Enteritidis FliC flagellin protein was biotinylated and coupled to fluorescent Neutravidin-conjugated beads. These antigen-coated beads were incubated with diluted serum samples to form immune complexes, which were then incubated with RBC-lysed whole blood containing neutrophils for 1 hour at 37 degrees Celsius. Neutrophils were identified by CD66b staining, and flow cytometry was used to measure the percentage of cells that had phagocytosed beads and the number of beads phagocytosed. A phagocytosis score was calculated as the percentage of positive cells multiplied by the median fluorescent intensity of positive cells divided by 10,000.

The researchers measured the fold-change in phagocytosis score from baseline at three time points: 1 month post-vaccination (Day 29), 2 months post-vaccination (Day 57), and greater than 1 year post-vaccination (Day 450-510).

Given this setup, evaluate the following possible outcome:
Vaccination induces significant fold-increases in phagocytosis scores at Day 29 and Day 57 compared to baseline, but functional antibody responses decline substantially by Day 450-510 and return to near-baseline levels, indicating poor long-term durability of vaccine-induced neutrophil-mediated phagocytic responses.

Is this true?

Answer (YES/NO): YES